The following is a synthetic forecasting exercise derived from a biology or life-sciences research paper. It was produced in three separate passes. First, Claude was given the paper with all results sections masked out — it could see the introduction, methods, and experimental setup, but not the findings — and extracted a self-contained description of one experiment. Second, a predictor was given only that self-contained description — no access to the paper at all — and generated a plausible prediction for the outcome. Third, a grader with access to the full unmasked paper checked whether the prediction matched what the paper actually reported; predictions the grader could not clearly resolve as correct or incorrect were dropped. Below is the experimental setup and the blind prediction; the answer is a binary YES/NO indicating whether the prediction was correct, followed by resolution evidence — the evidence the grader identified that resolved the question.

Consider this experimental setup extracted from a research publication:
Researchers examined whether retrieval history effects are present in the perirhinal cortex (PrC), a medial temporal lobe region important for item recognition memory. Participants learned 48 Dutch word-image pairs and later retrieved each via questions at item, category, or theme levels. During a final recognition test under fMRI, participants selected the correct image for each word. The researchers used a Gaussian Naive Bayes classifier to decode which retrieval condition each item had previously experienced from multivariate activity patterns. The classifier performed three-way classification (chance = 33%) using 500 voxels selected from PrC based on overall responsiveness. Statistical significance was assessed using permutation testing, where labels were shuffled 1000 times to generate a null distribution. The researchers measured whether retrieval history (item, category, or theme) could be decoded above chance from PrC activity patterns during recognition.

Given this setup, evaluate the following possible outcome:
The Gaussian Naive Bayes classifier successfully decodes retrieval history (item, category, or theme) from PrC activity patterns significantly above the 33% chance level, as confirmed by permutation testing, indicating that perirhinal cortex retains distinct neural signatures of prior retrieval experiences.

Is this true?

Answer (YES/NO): NO